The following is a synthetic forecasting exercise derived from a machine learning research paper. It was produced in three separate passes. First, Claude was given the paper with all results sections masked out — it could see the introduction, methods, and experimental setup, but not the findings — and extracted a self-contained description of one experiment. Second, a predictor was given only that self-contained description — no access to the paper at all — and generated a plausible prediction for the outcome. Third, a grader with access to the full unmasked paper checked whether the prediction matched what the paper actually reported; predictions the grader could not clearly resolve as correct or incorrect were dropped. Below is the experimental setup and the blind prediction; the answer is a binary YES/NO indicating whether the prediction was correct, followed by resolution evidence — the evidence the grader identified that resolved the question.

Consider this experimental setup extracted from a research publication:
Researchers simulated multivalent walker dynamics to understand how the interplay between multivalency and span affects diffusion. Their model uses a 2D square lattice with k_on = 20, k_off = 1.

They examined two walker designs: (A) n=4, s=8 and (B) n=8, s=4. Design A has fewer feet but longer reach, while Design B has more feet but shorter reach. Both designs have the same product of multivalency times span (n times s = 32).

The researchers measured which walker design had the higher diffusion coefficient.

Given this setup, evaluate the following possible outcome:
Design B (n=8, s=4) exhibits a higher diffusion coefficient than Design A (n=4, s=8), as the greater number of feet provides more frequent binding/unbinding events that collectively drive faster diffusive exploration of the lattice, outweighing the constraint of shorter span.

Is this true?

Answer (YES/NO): NO